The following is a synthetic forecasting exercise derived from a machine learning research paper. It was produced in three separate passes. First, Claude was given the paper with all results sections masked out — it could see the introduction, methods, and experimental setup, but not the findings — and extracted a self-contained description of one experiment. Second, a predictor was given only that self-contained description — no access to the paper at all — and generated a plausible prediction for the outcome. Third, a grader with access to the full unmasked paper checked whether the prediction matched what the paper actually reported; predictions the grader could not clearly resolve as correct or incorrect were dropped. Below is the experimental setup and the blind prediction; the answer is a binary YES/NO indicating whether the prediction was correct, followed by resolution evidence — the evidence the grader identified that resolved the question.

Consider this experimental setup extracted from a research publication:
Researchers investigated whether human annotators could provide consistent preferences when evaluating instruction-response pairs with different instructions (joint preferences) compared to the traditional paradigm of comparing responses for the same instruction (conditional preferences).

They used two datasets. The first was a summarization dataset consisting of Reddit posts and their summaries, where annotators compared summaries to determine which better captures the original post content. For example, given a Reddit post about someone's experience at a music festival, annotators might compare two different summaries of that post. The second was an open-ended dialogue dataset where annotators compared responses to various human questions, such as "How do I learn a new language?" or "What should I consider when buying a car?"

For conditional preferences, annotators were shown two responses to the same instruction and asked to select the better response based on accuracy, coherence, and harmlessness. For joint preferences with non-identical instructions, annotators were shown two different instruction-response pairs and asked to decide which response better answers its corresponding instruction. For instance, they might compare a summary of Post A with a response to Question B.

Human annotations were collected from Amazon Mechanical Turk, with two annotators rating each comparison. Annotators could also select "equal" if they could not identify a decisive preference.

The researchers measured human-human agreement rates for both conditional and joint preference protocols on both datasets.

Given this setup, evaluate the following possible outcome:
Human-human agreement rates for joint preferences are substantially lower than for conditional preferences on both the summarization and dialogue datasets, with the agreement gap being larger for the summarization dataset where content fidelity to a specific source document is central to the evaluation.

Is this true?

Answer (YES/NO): NO